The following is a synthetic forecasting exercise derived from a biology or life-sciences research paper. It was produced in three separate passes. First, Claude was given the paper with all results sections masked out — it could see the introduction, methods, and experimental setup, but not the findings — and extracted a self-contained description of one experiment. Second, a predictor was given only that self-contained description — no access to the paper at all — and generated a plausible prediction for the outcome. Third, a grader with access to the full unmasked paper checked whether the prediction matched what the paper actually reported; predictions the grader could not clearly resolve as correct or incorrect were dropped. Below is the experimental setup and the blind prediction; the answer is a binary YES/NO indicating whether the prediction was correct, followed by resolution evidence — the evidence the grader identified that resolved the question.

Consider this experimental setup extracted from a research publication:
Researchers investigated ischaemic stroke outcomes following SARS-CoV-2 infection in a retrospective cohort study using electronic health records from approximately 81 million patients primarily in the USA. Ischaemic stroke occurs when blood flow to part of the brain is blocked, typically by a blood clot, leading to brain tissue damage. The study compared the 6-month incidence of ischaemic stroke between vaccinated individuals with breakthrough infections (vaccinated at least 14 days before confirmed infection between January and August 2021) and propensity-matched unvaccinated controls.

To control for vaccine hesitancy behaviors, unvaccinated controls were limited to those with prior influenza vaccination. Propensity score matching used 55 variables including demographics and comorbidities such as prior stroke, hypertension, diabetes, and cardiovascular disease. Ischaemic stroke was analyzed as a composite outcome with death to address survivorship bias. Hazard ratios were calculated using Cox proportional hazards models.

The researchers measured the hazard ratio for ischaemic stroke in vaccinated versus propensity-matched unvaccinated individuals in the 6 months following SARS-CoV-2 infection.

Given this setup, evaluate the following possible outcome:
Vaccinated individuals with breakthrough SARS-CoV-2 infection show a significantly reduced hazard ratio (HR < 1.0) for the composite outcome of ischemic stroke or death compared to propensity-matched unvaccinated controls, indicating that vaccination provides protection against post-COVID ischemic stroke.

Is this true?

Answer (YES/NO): NO